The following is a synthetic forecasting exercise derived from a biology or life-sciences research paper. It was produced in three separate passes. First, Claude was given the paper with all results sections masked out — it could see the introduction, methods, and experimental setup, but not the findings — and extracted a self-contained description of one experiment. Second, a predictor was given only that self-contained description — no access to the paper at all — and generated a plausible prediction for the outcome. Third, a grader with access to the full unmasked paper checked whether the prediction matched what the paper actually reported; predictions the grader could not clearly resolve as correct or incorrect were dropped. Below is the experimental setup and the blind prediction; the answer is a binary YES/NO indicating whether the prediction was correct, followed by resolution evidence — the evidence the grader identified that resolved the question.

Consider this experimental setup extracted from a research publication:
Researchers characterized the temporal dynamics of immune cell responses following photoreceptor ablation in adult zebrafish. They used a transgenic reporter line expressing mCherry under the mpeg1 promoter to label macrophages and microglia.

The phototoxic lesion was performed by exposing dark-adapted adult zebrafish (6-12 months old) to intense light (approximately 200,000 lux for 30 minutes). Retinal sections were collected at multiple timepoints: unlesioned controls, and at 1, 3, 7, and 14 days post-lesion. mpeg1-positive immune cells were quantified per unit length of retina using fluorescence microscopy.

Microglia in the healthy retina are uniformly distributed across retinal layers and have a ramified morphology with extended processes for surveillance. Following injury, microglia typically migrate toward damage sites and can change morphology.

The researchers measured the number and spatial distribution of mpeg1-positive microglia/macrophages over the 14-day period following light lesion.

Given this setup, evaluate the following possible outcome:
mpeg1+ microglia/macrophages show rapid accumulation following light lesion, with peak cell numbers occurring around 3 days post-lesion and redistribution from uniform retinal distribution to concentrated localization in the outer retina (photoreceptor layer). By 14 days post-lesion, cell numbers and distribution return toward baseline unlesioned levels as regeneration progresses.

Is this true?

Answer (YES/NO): NO